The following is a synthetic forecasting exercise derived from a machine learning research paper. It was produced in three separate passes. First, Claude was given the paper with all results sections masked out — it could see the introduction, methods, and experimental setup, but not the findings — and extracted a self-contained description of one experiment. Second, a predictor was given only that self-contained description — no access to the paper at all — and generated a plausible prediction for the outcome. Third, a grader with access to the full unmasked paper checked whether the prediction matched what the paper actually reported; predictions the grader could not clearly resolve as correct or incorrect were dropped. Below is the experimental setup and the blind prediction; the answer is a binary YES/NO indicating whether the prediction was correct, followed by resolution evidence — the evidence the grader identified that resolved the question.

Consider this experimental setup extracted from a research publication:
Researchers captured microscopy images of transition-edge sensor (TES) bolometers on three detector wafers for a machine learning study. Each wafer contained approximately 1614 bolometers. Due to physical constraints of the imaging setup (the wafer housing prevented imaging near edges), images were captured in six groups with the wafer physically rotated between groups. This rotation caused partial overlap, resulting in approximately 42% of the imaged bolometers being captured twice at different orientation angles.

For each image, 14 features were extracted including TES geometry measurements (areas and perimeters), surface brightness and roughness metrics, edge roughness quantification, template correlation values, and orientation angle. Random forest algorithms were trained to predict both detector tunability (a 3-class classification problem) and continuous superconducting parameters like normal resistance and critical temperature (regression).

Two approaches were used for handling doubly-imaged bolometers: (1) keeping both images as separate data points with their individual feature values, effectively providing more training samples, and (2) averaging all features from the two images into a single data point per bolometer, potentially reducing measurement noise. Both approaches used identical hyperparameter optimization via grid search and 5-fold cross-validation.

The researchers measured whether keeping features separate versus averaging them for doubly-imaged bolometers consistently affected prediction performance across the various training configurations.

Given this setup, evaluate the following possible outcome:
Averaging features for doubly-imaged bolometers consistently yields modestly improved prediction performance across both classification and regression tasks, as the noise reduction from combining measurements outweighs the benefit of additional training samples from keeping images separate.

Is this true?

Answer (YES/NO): NO